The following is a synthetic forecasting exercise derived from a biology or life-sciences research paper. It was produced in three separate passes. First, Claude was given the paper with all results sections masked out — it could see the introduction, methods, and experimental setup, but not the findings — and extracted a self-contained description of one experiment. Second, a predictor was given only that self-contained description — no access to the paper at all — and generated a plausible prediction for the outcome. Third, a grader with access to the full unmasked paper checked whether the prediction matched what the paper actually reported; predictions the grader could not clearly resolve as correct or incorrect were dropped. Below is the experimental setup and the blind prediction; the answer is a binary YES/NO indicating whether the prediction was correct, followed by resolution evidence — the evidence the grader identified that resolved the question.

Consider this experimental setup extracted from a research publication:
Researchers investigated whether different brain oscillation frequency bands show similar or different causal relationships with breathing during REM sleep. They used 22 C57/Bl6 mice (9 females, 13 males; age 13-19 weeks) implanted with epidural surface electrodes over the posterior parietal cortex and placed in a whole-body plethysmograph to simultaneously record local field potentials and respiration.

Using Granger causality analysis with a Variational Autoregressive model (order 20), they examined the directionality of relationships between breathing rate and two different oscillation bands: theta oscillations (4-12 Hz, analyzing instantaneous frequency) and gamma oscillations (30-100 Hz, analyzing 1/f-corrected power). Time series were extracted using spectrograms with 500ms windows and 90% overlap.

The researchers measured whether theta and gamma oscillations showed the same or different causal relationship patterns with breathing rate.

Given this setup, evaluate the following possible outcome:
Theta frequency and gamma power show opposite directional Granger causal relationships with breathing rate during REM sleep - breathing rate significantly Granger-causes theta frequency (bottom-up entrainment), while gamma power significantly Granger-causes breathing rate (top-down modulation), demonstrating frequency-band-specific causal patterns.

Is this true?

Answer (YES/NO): NO